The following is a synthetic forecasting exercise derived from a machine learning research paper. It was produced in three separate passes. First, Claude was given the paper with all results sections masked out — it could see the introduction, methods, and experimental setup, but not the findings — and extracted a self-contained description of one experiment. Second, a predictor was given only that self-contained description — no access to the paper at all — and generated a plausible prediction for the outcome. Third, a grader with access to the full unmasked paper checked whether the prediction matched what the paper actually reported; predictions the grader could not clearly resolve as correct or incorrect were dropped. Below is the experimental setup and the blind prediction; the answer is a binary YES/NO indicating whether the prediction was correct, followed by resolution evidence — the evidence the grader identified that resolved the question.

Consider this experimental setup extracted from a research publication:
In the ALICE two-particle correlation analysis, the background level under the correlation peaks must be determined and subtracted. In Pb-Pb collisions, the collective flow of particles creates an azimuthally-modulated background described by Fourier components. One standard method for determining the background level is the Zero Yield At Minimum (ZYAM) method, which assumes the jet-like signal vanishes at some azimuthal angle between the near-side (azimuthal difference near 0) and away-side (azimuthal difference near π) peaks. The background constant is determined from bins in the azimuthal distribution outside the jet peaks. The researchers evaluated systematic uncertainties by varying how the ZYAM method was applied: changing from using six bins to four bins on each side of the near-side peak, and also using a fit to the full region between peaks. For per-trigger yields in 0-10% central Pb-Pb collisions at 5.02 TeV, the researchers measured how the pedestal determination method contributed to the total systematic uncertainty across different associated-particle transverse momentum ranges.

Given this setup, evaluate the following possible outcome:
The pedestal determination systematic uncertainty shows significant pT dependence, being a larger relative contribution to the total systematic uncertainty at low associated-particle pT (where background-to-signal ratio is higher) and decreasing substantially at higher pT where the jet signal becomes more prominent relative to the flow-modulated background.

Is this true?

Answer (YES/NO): YES